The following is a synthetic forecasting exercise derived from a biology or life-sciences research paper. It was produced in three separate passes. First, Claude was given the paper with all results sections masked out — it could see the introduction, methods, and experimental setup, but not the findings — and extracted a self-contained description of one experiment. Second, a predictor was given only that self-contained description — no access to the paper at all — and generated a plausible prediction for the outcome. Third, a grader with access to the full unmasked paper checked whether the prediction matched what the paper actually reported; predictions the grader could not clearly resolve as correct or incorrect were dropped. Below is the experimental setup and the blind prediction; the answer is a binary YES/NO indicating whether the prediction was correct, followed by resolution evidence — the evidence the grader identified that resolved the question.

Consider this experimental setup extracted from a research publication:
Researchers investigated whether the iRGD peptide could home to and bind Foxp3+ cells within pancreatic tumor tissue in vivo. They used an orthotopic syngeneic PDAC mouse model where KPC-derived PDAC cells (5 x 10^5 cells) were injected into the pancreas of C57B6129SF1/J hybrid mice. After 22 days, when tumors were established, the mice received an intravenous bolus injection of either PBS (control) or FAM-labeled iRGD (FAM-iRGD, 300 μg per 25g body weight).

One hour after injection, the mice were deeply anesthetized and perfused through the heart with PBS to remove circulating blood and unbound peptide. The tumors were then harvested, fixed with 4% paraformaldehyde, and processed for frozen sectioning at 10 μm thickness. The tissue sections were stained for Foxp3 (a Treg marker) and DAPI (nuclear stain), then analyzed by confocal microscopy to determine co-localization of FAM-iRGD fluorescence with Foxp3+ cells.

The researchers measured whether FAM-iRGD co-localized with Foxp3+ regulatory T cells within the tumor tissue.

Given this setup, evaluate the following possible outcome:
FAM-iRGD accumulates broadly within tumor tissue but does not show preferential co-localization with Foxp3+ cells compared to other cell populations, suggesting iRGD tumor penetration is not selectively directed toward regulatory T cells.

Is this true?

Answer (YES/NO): NO